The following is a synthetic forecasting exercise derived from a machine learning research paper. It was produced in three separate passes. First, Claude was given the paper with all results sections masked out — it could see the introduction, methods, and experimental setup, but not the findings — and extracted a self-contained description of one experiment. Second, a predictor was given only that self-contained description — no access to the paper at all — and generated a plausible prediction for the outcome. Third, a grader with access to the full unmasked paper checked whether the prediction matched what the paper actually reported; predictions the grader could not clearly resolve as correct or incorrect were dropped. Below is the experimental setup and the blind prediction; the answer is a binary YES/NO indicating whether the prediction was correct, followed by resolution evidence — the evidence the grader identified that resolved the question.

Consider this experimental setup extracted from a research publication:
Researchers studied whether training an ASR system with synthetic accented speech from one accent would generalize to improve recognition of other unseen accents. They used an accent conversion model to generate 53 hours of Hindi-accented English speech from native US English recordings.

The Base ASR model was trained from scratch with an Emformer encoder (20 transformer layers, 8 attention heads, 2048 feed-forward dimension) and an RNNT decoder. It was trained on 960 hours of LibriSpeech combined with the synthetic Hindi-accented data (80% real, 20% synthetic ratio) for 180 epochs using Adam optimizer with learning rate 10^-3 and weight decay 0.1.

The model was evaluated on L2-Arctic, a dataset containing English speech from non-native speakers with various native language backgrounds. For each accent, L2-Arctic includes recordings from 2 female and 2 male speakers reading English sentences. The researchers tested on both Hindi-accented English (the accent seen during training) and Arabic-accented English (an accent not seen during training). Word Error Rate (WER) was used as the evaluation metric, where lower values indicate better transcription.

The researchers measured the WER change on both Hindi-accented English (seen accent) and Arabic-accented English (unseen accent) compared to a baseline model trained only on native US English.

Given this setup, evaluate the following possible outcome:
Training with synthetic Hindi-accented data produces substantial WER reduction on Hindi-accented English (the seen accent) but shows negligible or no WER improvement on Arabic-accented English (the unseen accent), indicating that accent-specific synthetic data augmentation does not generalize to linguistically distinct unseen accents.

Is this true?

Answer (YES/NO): NO